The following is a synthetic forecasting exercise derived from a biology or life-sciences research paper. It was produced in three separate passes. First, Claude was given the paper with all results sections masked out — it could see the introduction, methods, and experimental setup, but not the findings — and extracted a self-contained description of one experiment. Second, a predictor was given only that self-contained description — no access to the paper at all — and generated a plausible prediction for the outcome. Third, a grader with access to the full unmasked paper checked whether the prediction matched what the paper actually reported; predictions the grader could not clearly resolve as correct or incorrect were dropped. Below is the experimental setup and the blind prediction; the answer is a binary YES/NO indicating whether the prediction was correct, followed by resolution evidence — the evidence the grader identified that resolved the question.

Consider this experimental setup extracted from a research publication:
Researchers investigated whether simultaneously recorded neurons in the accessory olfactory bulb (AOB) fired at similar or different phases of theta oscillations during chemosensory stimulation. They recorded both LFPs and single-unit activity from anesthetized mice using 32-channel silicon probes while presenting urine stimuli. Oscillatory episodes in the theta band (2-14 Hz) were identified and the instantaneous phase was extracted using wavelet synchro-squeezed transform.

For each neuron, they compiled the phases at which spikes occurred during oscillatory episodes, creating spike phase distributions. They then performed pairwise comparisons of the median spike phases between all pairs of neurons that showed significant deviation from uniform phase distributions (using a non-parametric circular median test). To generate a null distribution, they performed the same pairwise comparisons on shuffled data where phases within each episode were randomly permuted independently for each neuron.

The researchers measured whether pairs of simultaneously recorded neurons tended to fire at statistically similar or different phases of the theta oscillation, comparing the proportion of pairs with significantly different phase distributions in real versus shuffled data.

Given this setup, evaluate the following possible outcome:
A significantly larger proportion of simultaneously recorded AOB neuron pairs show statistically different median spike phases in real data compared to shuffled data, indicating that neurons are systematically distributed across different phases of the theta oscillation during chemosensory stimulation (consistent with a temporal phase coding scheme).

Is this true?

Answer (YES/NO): YES